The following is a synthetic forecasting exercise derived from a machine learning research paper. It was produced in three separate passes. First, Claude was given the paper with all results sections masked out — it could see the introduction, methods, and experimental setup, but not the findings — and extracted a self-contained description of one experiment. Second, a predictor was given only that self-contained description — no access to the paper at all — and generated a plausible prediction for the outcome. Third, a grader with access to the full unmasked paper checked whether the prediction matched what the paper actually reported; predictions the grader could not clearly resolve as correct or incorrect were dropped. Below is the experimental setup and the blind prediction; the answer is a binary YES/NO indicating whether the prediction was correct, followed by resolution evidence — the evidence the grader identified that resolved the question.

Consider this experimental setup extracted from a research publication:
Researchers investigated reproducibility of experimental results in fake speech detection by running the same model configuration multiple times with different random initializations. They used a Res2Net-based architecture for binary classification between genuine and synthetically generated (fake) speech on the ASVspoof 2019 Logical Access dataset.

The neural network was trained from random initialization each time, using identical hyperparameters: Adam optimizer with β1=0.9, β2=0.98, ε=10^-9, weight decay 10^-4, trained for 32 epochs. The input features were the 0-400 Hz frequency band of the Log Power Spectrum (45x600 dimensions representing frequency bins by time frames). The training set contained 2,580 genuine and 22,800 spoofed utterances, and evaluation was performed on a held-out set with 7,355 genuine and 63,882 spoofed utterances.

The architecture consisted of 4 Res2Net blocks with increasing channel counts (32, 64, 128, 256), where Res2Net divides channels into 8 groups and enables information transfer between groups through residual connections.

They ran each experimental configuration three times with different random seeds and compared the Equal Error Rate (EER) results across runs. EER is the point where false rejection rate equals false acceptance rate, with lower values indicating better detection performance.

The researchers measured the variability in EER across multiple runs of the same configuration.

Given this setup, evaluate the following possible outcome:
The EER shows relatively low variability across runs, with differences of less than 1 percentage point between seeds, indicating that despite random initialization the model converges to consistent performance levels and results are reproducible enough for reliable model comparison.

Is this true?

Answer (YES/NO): YES